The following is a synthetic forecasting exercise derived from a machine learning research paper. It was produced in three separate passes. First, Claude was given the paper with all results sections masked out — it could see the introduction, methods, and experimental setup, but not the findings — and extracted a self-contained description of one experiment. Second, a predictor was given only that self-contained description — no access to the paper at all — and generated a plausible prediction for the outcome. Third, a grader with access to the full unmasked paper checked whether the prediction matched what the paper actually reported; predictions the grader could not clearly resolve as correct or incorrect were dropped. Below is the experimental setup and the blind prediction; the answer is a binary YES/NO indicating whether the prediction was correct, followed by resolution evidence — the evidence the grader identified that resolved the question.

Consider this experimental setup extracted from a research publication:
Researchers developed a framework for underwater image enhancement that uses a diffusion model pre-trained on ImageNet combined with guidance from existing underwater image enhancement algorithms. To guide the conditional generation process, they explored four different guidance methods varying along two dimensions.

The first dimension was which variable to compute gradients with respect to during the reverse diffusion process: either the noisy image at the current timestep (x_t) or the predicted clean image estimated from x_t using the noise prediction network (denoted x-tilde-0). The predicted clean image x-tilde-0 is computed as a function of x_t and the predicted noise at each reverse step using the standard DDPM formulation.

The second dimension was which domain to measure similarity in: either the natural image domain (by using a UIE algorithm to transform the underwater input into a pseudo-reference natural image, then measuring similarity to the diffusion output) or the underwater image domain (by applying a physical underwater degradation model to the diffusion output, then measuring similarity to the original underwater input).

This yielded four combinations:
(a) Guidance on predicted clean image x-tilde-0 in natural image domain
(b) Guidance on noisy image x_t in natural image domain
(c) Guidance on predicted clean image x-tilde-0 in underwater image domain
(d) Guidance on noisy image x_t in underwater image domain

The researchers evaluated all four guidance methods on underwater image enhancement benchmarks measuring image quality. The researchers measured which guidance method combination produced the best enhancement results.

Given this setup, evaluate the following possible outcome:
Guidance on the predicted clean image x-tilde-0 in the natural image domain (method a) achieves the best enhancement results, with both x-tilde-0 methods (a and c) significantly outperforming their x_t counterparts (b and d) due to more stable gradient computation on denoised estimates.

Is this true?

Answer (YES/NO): NO